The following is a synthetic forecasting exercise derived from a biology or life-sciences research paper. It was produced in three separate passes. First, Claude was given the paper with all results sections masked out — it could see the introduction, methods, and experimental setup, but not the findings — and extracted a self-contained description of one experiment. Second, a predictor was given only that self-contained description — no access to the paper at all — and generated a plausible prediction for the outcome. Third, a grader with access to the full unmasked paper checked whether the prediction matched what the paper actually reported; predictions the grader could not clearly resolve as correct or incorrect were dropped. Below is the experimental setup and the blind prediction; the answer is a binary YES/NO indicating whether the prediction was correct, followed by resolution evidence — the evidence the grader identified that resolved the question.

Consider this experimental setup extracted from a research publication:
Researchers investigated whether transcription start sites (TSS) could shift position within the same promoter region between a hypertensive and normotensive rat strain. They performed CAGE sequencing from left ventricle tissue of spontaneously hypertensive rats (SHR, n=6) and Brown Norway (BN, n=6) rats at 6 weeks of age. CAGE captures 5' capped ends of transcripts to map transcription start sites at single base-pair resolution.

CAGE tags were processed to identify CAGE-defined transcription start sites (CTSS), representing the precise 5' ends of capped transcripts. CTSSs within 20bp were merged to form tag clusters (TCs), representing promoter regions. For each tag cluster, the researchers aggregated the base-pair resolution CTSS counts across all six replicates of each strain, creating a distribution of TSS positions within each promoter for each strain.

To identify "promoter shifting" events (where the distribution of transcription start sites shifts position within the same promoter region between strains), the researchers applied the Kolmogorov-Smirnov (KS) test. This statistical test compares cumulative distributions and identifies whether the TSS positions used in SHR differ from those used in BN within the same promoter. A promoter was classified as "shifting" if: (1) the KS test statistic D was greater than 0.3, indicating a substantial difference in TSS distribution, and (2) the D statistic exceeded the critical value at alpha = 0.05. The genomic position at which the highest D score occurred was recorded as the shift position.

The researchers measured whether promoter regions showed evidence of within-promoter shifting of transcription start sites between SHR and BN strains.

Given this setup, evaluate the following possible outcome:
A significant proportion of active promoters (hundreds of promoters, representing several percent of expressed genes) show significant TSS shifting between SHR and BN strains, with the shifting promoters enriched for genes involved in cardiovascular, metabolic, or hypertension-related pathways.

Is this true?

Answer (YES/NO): NO